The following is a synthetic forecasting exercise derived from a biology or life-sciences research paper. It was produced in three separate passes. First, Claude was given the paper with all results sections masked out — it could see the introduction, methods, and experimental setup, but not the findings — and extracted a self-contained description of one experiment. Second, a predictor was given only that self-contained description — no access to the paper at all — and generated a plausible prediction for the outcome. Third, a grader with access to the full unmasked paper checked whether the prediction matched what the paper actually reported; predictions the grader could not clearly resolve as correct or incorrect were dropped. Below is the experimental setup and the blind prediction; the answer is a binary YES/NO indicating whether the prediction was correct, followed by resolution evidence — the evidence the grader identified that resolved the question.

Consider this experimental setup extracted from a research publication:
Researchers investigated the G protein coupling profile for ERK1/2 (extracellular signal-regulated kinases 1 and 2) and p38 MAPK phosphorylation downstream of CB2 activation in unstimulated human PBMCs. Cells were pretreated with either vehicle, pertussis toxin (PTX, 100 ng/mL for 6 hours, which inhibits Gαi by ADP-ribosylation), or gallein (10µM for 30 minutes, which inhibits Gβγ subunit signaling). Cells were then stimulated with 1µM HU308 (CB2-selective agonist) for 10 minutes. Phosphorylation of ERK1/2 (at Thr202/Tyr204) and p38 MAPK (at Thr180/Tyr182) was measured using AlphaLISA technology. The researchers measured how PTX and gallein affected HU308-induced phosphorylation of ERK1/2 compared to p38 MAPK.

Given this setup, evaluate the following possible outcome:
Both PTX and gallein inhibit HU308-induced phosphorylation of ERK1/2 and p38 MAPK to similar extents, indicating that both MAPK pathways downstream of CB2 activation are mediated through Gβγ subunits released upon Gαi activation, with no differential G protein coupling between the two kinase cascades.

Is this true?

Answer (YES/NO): NO